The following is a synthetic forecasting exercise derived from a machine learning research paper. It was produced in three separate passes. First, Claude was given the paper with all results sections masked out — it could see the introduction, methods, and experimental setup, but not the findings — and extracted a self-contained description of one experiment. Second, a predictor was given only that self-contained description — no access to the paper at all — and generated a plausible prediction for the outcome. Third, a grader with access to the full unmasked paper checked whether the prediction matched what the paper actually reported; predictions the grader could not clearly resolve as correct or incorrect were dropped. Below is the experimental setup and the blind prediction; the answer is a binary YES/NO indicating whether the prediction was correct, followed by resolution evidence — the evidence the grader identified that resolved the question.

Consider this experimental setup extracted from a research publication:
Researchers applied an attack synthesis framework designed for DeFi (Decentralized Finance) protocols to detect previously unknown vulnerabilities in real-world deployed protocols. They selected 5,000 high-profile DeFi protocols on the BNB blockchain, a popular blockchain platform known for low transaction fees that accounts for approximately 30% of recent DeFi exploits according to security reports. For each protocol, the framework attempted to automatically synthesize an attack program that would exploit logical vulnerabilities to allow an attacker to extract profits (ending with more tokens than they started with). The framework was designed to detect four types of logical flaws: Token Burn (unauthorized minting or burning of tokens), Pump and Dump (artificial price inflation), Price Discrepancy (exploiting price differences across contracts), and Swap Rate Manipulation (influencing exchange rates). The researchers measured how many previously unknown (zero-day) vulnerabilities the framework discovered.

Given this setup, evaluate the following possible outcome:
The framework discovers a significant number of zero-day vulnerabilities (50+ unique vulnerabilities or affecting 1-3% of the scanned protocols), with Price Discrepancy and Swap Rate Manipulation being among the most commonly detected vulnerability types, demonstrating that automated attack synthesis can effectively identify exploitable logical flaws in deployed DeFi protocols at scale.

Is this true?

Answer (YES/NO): NO